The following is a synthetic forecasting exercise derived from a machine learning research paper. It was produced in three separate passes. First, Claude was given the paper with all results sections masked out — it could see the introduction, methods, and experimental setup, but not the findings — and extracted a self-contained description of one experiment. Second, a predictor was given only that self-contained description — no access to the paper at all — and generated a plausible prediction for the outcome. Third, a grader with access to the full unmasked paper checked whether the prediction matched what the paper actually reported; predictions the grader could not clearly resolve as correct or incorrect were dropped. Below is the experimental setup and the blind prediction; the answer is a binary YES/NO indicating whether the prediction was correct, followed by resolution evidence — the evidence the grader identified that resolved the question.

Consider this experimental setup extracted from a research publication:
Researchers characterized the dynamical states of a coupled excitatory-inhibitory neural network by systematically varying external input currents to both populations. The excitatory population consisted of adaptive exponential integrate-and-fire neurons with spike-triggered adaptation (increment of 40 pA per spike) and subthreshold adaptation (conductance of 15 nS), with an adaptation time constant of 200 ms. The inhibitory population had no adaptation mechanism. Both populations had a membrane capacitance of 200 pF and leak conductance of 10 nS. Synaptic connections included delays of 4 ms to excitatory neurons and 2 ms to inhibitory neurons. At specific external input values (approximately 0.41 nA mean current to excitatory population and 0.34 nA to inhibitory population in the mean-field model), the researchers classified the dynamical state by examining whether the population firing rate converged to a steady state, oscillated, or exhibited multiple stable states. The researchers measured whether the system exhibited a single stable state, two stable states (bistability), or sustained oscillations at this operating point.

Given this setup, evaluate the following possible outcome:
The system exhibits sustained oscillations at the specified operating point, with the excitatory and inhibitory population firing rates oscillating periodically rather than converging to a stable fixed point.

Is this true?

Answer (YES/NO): NO